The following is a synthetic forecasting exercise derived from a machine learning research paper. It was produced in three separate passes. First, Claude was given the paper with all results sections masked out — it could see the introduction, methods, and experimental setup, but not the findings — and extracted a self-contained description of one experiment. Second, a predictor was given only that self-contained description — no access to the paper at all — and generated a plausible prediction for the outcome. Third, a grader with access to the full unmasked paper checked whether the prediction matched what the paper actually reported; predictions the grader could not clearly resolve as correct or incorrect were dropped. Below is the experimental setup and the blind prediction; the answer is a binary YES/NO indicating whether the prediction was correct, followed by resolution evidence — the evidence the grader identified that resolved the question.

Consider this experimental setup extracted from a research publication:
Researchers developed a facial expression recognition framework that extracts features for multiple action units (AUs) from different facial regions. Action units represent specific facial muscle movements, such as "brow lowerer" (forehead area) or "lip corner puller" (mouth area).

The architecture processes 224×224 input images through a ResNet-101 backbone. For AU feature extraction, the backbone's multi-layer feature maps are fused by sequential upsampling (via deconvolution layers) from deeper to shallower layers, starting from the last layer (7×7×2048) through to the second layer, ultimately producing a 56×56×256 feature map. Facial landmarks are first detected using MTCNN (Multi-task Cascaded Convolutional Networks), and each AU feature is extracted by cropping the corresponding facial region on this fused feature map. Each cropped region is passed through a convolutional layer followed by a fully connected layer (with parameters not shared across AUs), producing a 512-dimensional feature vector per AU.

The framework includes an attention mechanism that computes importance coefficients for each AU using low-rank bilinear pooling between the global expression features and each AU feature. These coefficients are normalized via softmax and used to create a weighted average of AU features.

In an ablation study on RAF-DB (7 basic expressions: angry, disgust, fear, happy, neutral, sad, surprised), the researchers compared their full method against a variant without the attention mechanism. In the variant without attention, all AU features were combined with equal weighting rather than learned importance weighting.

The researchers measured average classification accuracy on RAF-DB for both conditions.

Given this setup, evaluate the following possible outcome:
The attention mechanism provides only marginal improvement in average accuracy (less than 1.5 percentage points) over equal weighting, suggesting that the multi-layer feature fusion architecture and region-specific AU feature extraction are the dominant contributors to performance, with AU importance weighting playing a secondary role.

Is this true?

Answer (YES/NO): YES